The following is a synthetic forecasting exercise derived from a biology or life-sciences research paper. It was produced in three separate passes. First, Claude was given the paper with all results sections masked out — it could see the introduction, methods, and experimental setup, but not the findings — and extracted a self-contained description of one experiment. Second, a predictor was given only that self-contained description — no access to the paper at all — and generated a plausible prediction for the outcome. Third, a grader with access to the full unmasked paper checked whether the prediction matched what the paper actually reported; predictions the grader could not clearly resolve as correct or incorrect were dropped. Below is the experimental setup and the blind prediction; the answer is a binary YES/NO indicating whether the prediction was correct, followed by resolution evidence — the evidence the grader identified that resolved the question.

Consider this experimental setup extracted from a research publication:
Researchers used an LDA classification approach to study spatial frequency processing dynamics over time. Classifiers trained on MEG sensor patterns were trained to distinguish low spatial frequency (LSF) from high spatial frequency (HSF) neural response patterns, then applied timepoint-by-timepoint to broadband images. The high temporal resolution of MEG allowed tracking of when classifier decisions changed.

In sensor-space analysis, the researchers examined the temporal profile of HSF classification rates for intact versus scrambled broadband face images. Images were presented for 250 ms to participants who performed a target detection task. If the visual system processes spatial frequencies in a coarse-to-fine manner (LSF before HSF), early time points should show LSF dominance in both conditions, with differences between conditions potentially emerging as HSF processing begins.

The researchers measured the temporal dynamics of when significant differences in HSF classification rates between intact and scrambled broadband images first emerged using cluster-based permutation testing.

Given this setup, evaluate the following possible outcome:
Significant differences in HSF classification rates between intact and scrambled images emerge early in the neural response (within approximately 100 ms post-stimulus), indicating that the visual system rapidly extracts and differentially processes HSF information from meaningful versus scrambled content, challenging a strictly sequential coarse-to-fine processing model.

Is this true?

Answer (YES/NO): YES